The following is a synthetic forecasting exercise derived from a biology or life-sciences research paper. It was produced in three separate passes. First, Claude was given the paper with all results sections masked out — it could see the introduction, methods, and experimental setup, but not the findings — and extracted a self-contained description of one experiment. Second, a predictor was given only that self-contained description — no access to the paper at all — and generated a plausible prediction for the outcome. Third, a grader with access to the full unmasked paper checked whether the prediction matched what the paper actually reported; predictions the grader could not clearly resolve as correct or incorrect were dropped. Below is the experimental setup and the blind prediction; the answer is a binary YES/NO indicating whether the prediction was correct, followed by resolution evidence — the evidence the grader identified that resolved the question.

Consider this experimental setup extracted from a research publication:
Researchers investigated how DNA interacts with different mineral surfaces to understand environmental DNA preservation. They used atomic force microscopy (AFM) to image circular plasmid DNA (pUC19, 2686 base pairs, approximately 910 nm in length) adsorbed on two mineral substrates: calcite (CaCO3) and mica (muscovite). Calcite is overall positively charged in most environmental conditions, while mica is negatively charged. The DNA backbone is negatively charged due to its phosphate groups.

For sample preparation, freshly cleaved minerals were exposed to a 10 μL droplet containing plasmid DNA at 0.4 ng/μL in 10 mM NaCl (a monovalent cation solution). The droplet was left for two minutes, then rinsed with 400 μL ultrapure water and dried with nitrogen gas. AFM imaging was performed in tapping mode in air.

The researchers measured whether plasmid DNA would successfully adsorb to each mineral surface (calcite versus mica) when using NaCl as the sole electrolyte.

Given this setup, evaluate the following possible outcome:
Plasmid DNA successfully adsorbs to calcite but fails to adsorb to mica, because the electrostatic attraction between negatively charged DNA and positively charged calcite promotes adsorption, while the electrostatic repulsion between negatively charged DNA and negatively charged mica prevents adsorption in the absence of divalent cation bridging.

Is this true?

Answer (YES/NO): YES